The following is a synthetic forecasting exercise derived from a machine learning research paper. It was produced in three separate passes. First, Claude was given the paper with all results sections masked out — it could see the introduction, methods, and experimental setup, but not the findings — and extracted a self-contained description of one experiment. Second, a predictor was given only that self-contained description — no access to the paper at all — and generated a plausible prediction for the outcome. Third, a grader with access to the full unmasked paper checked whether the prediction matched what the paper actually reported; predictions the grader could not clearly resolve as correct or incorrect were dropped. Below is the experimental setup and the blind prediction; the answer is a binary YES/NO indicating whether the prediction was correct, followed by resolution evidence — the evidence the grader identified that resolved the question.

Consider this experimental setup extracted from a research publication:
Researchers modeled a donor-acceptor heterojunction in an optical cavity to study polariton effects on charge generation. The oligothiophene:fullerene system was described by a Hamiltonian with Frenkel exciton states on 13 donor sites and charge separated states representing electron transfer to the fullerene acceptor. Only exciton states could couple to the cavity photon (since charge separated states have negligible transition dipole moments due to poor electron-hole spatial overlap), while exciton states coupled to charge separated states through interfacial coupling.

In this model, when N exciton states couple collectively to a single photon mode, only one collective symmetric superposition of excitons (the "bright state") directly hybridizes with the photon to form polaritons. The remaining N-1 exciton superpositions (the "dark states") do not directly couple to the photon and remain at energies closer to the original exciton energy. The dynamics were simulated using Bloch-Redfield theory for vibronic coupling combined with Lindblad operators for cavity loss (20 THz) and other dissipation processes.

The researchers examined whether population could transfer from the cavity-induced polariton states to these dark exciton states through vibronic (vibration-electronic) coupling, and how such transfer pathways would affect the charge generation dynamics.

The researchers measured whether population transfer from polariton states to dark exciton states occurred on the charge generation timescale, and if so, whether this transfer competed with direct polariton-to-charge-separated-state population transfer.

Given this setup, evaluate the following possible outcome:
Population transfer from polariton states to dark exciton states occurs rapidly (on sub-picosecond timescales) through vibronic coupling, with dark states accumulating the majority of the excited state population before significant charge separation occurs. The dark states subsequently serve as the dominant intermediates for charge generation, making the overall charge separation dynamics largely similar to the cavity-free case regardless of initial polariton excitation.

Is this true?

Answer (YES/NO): NO